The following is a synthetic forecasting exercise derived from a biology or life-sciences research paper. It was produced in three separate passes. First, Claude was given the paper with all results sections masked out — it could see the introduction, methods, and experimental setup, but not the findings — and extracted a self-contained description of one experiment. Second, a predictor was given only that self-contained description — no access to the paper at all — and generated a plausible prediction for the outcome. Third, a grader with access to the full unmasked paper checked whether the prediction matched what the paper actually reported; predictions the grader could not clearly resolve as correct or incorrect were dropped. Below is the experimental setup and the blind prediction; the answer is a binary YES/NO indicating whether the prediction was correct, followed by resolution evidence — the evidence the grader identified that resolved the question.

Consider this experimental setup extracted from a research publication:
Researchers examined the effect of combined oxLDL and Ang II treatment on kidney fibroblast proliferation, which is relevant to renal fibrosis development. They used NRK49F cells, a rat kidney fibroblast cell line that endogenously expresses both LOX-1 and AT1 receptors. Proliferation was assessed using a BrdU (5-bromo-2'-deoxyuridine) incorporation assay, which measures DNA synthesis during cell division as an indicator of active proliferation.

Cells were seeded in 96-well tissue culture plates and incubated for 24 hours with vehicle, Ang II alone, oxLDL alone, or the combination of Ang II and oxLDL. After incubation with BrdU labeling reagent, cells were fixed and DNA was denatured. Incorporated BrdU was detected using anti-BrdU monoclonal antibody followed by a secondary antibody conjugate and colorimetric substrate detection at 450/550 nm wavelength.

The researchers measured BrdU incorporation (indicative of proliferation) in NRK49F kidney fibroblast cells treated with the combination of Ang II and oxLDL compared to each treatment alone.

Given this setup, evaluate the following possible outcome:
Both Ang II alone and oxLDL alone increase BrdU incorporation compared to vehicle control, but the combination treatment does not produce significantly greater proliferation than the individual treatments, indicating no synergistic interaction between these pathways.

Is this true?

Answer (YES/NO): NO